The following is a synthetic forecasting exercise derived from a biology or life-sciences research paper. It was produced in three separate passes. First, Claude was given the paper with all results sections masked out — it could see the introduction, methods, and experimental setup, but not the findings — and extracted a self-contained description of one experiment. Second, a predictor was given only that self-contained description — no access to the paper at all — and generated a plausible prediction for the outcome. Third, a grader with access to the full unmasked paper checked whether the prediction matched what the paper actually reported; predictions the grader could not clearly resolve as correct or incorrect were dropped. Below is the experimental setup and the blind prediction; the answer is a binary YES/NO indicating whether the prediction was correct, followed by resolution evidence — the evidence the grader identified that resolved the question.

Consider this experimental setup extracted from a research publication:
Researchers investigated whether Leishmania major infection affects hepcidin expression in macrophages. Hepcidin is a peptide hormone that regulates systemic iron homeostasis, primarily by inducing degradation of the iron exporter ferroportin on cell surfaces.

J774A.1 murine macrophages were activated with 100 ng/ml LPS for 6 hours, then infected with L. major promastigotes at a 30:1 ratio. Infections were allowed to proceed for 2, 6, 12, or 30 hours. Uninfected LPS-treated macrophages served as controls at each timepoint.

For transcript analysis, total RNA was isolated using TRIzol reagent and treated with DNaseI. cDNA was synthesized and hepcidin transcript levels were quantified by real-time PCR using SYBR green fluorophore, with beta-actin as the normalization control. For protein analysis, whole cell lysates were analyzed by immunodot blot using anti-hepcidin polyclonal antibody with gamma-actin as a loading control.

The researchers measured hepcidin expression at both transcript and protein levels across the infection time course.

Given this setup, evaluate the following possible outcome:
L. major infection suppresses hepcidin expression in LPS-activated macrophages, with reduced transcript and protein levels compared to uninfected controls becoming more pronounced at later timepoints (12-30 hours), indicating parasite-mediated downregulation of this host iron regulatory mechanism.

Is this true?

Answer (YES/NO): NO